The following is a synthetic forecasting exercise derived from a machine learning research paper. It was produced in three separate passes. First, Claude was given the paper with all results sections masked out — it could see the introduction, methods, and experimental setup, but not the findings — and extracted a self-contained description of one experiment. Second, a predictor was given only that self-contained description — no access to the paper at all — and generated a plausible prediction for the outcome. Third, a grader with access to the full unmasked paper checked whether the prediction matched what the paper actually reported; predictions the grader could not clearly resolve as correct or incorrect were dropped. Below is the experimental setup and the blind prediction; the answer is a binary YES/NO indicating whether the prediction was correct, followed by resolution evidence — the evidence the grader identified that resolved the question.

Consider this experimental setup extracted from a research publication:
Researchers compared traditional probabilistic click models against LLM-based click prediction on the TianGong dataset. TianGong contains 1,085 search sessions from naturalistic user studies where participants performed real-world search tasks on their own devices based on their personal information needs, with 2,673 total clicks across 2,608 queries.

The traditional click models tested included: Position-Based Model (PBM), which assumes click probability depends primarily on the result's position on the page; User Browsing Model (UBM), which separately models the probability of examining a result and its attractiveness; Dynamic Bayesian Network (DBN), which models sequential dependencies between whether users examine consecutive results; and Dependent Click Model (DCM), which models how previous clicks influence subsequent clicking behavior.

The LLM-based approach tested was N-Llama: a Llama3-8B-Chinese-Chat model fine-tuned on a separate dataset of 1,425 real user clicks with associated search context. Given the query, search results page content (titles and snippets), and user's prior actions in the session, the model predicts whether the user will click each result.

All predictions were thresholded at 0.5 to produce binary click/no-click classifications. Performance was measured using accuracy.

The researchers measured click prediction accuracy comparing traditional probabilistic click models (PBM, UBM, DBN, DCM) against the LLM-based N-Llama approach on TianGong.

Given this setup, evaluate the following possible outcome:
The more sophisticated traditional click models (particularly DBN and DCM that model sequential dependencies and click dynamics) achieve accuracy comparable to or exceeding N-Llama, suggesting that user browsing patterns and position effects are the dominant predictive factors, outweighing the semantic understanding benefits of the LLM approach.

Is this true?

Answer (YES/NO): YES